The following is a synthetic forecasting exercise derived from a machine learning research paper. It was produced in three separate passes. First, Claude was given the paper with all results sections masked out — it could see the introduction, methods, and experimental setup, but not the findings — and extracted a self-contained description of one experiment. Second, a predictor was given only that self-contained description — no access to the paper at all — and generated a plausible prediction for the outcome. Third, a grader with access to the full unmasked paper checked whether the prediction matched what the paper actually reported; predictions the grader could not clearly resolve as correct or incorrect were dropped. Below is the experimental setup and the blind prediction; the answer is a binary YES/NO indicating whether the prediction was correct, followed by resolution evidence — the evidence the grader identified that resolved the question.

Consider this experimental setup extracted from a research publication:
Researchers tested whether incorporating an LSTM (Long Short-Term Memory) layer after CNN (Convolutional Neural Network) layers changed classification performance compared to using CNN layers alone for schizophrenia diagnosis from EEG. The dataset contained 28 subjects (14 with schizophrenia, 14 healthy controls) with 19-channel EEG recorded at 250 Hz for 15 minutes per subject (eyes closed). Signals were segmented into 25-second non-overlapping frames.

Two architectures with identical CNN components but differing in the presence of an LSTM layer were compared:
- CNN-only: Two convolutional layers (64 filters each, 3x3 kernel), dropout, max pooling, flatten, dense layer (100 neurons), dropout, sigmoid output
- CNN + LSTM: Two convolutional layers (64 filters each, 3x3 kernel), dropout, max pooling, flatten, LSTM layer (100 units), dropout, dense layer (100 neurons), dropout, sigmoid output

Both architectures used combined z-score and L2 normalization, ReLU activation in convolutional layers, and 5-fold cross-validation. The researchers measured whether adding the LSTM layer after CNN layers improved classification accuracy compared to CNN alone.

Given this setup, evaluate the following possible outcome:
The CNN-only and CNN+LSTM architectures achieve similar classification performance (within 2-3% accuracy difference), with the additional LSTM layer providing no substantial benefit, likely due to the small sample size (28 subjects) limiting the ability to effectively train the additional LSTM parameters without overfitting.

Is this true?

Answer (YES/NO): NO